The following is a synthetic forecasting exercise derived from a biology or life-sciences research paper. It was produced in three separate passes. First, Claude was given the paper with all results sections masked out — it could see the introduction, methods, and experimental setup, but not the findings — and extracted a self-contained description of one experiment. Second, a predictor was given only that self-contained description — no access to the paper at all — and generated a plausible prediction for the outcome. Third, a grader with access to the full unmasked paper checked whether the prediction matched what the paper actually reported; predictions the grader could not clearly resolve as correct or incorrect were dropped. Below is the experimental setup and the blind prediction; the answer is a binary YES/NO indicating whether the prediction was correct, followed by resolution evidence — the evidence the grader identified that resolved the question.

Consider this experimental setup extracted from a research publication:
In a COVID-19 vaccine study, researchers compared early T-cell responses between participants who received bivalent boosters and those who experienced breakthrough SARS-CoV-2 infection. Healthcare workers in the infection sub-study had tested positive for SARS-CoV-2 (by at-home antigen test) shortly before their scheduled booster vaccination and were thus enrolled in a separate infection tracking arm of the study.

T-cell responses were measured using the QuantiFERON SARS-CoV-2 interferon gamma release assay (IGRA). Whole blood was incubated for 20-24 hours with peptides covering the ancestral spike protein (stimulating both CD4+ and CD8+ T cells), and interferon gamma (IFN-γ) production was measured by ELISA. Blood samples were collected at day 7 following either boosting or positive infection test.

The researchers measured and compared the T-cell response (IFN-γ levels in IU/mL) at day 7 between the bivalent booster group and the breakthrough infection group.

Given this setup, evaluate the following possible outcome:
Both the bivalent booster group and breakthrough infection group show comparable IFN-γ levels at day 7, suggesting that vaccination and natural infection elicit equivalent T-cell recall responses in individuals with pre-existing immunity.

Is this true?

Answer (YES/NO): YES